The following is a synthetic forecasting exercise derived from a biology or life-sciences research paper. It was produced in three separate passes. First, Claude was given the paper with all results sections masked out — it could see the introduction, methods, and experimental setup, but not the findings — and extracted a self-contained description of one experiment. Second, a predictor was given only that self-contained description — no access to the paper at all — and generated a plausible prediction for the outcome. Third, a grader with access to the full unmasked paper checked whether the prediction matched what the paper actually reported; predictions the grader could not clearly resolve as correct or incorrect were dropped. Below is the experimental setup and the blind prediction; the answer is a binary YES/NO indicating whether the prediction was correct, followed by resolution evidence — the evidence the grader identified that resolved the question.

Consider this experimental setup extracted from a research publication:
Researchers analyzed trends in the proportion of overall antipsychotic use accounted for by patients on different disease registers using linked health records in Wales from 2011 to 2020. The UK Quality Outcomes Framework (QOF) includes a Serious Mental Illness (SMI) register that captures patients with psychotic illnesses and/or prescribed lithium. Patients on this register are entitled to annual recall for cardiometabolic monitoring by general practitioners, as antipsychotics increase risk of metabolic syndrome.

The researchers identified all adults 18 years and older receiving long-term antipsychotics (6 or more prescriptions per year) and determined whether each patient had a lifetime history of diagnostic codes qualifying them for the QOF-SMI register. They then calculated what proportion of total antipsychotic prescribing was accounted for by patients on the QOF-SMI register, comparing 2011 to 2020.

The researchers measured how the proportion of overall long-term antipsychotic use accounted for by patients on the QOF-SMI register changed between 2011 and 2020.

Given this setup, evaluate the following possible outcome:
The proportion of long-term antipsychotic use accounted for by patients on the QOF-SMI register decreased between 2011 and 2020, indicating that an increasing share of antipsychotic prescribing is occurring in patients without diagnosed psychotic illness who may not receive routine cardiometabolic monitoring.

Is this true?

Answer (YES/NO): YES